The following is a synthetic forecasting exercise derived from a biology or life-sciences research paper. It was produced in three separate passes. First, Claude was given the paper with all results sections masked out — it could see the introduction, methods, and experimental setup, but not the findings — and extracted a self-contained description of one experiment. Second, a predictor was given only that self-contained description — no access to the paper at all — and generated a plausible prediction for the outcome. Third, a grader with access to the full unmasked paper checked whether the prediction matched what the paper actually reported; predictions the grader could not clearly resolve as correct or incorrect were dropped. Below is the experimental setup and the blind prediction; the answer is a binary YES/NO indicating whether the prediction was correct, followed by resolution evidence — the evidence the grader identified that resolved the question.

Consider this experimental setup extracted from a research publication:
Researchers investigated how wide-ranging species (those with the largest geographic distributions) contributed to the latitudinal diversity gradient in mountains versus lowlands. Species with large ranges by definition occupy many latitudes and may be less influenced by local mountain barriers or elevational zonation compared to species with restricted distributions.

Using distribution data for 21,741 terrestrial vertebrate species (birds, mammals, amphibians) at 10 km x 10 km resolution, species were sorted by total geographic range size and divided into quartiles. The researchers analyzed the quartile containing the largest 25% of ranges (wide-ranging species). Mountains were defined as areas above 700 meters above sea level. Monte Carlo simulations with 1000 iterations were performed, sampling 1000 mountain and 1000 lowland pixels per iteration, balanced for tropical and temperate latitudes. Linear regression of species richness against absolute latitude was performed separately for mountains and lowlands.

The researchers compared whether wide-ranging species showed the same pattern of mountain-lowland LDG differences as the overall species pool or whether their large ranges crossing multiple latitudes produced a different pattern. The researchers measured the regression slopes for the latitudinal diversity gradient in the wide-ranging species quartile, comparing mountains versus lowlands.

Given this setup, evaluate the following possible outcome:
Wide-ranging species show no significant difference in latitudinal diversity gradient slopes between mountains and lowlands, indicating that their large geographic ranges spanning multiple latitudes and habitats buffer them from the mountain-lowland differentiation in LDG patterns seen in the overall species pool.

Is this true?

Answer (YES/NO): NO